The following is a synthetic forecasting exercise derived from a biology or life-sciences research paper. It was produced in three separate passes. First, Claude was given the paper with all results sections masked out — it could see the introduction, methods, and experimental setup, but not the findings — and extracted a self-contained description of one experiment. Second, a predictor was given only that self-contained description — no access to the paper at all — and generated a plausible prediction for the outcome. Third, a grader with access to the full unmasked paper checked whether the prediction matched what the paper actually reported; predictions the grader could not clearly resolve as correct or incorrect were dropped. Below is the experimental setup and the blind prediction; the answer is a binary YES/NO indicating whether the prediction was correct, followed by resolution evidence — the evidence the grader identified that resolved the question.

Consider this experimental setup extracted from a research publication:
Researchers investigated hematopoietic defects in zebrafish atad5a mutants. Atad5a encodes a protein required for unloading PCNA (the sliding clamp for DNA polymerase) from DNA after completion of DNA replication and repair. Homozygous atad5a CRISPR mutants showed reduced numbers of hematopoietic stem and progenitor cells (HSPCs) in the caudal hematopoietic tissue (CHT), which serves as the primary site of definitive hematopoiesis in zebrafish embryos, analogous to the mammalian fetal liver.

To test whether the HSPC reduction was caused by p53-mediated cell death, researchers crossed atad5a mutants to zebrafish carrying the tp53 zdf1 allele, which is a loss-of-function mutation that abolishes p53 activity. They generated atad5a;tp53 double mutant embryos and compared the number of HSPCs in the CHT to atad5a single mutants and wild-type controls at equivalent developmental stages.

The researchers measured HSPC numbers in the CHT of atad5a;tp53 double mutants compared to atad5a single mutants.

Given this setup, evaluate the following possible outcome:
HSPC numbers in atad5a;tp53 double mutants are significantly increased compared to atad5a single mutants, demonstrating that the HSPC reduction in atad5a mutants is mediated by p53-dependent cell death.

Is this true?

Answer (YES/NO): YES